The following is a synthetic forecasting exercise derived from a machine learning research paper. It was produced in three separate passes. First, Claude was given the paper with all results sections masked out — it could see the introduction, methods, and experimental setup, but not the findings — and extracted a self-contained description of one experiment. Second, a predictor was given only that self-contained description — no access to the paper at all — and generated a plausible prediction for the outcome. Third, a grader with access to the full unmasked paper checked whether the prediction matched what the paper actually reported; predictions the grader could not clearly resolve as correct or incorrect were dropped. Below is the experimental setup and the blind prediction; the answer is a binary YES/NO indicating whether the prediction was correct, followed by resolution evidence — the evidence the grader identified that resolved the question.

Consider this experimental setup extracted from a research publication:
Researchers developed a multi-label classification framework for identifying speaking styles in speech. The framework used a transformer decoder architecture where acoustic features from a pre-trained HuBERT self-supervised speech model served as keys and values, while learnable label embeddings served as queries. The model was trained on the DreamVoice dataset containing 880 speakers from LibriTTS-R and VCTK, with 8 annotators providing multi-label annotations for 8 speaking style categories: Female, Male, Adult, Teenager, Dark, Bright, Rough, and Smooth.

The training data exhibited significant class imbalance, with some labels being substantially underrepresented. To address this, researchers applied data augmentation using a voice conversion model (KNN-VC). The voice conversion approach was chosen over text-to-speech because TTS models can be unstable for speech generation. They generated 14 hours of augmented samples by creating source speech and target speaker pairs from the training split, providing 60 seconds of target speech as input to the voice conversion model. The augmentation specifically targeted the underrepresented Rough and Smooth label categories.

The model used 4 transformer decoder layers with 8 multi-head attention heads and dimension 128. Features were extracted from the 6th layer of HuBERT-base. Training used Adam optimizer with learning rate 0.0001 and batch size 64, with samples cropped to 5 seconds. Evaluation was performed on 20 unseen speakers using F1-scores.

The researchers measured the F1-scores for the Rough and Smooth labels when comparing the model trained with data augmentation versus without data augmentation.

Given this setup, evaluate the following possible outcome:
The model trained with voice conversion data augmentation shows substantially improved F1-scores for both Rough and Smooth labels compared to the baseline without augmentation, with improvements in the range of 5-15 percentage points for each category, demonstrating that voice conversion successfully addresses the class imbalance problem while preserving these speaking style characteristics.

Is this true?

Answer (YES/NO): NO